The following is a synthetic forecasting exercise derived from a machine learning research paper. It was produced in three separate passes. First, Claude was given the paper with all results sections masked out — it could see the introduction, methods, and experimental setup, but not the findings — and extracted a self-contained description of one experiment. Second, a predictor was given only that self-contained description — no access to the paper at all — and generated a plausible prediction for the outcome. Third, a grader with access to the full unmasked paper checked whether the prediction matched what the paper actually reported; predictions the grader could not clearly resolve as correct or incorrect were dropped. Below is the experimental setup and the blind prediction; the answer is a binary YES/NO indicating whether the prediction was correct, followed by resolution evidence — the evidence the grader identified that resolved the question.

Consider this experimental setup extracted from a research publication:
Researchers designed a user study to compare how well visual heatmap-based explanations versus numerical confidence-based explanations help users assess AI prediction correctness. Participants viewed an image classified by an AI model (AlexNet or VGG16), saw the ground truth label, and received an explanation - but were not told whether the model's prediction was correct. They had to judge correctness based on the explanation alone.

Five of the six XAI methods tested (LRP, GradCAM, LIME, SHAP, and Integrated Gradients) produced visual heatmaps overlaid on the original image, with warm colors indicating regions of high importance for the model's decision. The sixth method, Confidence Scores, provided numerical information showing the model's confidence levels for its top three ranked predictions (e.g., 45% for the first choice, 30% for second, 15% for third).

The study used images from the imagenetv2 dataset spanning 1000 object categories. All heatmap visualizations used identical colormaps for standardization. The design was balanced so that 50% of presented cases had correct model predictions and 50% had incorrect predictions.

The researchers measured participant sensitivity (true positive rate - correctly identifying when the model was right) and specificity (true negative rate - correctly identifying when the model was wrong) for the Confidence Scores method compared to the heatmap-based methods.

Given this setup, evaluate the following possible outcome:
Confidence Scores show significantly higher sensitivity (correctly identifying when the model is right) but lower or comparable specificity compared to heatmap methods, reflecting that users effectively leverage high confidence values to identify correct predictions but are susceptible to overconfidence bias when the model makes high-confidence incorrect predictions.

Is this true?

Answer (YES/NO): NO